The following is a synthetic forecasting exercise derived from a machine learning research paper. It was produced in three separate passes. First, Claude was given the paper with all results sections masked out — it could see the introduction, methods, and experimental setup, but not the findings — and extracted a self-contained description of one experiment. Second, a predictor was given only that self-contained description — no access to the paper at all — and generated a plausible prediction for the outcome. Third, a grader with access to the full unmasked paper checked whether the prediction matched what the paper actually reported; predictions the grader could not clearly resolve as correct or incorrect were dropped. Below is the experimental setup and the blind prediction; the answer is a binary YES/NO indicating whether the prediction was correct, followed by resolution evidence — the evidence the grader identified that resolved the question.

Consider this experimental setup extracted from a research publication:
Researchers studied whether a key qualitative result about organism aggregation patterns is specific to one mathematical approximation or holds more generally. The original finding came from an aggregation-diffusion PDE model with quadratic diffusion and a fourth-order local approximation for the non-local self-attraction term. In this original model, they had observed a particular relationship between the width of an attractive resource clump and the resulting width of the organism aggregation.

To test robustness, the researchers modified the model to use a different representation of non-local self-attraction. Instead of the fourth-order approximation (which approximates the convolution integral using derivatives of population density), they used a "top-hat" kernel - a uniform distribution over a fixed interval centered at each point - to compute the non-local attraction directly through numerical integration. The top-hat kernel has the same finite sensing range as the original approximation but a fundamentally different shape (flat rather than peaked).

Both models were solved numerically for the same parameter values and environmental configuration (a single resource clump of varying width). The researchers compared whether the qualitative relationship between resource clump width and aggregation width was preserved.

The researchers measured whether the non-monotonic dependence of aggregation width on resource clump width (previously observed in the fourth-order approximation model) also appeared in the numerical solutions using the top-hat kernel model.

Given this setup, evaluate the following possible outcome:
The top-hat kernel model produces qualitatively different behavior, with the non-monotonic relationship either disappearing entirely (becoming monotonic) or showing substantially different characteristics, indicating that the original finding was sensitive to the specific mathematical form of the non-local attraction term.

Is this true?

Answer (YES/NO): NO